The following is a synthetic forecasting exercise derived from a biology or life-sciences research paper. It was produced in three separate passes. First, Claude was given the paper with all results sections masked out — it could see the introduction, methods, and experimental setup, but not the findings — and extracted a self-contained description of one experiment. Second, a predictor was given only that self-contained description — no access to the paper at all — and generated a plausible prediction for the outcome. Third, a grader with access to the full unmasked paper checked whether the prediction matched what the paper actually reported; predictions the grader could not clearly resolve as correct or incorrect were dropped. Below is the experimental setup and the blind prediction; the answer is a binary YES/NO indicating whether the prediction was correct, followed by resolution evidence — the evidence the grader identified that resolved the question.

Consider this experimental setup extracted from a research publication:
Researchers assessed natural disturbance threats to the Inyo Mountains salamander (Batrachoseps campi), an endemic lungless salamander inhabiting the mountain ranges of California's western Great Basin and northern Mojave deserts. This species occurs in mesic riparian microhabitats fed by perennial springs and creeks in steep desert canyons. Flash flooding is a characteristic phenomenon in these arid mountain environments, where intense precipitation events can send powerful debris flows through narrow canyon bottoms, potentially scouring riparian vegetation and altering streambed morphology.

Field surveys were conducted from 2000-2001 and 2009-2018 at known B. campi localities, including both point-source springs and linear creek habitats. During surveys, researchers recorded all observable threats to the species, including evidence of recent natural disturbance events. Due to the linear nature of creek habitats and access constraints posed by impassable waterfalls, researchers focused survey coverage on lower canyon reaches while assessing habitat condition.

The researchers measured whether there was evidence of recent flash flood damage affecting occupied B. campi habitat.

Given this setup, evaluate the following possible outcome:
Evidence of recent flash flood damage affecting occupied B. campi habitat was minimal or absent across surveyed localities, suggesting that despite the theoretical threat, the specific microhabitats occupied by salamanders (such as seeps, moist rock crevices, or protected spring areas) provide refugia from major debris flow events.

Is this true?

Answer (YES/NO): NO